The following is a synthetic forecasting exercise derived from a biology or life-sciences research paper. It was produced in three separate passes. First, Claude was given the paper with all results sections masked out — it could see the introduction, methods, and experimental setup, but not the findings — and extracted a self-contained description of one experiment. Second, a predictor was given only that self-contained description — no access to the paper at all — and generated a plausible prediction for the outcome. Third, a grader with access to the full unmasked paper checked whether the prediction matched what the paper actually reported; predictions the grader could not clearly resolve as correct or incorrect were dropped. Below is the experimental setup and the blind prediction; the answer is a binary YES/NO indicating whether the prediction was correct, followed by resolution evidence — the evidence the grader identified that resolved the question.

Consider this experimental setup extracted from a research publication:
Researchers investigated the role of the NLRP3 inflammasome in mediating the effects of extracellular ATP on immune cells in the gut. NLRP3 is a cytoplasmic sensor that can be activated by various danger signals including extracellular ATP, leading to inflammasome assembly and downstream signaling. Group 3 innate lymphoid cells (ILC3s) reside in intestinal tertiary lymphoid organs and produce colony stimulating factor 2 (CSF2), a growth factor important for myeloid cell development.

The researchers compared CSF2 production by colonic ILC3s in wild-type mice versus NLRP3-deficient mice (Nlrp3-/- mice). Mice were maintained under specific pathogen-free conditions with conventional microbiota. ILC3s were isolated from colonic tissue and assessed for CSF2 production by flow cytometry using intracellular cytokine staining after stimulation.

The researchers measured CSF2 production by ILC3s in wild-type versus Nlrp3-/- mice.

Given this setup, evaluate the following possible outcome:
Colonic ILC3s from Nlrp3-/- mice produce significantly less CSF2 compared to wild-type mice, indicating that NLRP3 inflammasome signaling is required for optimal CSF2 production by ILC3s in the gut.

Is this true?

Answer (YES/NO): YES